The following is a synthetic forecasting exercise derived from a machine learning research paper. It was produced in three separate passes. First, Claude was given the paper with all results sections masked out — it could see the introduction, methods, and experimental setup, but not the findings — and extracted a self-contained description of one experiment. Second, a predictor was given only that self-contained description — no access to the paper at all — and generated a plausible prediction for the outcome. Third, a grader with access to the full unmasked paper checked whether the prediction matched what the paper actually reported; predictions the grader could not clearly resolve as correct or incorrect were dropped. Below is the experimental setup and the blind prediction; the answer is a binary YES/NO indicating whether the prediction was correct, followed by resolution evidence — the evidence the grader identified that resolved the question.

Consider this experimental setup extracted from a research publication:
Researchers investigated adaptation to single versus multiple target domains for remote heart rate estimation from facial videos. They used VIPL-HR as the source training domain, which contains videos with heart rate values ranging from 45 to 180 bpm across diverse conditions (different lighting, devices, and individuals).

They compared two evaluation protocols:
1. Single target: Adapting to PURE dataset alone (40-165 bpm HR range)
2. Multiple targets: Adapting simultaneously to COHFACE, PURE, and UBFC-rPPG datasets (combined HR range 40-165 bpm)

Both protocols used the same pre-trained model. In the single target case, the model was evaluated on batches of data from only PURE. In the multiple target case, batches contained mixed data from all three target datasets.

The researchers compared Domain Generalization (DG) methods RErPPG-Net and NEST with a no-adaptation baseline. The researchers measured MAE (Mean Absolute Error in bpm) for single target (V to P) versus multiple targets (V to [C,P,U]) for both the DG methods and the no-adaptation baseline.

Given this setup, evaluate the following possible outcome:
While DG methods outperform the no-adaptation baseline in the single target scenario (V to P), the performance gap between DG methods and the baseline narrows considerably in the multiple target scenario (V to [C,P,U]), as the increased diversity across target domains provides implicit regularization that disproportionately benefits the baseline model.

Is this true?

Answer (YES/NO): NO